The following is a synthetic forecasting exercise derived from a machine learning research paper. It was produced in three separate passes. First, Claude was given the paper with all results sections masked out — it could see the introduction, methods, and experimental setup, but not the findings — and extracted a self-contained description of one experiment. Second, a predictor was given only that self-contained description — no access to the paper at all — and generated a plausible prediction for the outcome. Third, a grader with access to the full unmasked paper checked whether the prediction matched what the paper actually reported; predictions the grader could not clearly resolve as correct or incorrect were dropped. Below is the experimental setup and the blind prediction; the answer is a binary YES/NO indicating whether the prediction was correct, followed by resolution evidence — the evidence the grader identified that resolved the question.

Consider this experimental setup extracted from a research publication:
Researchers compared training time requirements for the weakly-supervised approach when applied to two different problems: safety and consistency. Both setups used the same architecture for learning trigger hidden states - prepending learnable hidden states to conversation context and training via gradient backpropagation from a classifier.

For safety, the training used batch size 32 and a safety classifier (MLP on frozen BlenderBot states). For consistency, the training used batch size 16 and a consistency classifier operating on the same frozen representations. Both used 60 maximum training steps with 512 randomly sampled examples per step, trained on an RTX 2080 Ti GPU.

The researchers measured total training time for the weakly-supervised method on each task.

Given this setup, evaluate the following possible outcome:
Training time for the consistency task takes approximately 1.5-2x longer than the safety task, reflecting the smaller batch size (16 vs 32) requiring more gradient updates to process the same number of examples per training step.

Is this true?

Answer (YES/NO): NO